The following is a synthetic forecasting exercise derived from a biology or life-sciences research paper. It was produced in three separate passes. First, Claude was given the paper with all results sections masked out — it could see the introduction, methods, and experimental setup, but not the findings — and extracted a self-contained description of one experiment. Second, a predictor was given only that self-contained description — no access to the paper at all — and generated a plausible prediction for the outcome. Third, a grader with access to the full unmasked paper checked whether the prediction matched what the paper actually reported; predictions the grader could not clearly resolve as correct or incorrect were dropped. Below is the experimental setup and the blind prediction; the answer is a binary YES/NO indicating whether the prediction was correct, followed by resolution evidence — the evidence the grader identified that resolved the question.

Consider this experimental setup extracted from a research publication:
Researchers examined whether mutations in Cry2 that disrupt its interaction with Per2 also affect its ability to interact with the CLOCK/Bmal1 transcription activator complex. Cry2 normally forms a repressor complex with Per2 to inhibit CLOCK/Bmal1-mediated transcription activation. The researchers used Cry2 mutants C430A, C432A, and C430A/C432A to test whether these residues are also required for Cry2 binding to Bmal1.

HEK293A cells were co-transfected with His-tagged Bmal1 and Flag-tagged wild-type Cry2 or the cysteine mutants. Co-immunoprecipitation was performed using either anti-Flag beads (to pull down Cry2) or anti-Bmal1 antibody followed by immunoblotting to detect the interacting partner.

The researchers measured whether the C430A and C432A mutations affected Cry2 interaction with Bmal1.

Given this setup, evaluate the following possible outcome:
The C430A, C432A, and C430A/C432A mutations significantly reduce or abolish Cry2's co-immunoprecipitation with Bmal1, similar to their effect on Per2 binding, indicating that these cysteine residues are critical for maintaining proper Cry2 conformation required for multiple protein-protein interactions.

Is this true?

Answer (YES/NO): NO